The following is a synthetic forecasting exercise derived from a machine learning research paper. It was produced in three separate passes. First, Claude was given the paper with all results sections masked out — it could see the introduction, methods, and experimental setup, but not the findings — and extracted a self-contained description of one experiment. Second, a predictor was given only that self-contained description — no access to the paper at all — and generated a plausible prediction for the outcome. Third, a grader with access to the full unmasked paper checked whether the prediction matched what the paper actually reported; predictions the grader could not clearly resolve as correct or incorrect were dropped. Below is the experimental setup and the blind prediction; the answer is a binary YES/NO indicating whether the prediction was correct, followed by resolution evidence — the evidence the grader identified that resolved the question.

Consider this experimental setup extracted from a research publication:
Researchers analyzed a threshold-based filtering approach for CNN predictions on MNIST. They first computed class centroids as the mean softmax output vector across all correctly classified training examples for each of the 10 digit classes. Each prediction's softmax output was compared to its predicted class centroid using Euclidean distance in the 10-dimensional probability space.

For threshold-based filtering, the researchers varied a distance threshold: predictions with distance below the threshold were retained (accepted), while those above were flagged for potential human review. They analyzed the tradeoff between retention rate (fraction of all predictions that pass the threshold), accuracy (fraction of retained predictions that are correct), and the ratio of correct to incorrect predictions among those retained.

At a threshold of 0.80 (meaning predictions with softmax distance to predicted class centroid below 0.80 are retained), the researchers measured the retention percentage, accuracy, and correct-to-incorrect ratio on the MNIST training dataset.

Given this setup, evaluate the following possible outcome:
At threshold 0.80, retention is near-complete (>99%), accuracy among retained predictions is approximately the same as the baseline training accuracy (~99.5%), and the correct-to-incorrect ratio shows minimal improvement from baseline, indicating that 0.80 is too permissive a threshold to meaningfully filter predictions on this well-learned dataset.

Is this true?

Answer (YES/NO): NO